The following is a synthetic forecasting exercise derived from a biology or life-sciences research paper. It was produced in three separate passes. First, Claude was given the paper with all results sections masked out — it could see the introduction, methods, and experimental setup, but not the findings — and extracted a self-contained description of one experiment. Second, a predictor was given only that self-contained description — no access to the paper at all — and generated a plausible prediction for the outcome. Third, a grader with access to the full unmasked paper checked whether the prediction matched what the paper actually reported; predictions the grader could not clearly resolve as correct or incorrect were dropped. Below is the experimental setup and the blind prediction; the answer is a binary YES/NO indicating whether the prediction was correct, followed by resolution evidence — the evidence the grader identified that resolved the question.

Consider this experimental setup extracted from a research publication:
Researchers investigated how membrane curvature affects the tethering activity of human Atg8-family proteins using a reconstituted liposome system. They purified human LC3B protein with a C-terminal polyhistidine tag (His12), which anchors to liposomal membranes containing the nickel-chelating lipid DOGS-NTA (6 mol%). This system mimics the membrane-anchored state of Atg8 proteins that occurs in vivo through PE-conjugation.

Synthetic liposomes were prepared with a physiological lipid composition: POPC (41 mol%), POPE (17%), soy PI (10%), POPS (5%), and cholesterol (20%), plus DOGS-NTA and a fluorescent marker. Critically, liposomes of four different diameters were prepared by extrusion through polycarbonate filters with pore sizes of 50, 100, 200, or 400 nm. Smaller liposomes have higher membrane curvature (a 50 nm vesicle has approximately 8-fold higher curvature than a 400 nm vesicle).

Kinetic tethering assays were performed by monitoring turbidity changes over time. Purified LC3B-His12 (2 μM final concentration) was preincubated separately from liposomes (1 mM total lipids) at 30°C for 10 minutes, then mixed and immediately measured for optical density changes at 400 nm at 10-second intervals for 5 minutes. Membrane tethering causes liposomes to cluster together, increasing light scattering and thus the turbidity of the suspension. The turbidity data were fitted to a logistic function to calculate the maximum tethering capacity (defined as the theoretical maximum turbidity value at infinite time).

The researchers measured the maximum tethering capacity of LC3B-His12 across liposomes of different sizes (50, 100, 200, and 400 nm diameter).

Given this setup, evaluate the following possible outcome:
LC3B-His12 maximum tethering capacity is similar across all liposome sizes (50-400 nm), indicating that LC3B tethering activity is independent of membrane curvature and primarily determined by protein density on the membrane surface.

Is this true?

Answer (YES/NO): NO